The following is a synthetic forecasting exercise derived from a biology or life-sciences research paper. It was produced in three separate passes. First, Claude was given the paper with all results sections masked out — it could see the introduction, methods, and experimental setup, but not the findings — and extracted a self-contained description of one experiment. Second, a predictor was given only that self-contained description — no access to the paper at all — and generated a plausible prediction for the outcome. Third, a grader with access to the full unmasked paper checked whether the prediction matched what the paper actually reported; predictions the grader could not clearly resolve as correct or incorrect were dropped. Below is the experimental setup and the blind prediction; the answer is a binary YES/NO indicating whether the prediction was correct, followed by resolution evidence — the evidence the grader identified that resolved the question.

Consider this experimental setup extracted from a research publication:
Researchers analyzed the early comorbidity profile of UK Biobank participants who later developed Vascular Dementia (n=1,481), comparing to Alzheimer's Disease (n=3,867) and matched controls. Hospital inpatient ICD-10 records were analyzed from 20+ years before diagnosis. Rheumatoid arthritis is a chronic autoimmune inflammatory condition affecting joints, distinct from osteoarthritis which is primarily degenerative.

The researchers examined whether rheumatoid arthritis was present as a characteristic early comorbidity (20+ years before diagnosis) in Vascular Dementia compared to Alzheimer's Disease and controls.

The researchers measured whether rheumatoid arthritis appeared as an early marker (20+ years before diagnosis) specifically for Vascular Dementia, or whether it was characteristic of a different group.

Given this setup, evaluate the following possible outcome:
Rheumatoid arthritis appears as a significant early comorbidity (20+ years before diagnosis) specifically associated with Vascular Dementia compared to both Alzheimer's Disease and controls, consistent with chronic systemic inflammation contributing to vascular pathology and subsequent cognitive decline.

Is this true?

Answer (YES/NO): YES